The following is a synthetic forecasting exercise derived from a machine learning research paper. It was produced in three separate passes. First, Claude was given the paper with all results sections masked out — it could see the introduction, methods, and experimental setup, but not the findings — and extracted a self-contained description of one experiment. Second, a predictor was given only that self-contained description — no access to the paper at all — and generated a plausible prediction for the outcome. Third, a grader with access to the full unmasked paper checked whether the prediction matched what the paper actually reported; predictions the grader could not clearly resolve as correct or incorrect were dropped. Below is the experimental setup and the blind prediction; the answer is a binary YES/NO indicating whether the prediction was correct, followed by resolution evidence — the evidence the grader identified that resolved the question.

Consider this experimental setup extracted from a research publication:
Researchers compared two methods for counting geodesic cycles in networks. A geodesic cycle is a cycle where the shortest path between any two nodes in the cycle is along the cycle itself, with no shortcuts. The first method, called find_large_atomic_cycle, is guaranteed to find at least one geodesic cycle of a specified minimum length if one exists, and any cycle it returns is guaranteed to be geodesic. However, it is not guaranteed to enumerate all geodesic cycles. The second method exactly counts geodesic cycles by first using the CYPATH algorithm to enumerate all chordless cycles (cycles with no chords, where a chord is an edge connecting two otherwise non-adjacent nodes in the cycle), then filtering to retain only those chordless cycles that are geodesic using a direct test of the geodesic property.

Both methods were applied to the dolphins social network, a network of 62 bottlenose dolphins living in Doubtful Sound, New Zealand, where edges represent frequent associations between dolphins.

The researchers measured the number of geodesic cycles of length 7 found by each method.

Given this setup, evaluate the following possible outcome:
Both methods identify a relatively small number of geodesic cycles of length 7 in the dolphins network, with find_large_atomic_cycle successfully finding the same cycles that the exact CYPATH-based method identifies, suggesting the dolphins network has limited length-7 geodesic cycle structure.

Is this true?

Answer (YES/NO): NO